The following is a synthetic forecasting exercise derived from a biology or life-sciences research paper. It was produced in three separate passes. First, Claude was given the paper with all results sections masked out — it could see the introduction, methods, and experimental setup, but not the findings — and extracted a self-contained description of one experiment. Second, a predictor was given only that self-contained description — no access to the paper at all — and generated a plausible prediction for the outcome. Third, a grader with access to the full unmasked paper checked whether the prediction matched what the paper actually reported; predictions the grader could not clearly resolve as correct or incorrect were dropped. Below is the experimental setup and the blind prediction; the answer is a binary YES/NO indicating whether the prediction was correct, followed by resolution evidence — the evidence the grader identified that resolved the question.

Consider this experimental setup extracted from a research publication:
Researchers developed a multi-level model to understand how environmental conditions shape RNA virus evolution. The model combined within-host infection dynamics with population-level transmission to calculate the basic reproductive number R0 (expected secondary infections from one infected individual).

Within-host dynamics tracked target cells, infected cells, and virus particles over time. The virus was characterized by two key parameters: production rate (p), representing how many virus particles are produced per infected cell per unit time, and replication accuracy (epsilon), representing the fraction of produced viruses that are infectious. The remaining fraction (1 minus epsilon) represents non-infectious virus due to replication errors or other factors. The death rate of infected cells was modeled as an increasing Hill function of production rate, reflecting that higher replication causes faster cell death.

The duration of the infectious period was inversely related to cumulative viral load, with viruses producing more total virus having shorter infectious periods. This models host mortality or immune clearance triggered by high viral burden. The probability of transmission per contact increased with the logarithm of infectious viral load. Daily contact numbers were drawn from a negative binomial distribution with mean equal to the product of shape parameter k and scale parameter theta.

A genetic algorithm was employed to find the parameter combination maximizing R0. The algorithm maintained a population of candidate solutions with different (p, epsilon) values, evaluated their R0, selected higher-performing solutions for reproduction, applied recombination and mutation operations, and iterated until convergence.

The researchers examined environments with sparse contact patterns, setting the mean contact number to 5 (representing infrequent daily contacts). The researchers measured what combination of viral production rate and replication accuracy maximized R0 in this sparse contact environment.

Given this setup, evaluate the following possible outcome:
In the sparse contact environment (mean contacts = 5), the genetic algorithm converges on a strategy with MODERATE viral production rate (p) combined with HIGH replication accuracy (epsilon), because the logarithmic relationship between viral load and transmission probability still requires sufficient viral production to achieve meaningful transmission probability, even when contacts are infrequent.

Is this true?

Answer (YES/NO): NO